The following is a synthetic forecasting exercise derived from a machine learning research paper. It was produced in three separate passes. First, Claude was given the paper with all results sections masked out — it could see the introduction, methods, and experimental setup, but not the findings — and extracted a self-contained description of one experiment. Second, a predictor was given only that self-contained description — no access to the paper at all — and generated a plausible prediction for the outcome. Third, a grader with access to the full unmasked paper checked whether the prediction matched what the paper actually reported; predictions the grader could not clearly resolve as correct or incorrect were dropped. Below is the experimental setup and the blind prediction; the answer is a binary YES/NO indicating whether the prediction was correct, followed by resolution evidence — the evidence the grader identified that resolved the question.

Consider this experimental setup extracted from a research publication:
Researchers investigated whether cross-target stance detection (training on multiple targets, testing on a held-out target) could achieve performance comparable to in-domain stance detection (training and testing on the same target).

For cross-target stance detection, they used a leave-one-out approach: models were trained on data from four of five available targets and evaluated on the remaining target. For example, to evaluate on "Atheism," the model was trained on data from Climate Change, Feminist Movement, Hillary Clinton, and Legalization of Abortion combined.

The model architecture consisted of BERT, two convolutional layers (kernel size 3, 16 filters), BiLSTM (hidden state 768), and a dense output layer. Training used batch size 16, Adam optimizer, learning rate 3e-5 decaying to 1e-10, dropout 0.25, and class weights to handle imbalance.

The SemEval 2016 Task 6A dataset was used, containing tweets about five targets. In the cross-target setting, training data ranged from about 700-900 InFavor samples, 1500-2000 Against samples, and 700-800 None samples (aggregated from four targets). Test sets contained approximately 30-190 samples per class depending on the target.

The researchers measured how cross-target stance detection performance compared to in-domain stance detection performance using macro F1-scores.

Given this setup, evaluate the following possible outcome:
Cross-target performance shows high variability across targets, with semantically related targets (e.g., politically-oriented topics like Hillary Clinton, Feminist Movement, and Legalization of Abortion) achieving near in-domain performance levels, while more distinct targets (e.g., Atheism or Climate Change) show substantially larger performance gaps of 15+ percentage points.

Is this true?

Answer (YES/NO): NO